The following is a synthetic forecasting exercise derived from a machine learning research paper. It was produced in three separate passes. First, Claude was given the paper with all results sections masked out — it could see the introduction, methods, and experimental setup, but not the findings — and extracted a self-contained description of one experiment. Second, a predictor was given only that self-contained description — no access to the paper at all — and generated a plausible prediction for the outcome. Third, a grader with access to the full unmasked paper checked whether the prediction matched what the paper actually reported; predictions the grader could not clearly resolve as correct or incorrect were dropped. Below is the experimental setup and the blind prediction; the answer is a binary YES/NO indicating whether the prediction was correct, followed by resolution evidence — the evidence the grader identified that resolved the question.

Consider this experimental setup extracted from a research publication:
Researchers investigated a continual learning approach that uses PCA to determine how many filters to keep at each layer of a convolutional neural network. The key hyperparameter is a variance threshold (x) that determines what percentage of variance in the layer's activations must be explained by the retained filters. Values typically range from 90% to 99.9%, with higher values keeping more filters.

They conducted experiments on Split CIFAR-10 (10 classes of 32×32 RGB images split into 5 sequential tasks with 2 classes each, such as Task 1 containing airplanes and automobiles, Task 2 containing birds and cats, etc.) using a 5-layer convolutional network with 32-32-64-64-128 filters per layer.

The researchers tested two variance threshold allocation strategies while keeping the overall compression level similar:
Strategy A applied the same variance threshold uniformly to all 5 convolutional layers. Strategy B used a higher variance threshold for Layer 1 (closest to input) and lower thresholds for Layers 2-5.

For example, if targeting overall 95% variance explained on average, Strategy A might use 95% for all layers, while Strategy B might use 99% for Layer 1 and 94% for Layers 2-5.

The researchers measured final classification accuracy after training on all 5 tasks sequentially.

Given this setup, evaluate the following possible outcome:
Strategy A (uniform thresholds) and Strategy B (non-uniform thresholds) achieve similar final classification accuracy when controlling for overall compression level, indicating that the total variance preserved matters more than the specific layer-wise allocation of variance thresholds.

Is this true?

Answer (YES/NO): NO